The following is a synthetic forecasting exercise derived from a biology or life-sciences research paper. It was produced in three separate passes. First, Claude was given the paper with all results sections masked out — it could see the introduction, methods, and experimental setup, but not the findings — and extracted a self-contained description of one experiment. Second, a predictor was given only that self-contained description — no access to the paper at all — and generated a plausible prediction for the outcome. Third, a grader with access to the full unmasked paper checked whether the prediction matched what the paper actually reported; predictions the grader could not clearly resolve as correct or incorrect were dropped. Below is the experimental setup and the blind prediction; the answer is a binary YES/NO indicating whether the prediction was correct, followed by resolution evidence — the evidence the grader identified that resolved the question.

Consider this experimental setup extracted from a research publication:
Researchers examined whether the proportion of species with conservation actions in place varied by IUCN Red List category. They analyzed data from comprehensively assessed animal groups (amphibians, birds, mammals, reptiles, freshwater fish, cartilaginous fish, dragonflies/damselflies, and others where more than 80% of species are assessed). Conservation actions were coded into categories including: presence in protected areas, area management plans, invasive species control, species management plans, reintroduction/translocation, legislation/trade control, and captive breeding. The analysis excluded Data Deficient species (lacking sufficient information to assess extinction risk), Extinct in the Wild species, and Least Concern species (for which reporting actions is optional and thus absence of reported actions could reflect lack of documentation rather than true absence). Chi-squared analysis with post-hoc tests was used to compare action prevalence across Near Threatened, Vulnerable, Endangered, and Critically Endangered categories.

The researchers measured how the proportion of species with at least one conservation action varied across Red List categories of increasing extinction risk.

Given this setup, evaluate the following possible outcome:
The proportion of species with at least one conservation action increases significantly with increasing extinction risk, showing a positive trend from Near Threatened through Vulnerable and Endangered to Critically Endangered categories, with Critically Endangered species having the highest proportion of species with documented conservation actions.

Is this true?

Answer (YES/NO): NO